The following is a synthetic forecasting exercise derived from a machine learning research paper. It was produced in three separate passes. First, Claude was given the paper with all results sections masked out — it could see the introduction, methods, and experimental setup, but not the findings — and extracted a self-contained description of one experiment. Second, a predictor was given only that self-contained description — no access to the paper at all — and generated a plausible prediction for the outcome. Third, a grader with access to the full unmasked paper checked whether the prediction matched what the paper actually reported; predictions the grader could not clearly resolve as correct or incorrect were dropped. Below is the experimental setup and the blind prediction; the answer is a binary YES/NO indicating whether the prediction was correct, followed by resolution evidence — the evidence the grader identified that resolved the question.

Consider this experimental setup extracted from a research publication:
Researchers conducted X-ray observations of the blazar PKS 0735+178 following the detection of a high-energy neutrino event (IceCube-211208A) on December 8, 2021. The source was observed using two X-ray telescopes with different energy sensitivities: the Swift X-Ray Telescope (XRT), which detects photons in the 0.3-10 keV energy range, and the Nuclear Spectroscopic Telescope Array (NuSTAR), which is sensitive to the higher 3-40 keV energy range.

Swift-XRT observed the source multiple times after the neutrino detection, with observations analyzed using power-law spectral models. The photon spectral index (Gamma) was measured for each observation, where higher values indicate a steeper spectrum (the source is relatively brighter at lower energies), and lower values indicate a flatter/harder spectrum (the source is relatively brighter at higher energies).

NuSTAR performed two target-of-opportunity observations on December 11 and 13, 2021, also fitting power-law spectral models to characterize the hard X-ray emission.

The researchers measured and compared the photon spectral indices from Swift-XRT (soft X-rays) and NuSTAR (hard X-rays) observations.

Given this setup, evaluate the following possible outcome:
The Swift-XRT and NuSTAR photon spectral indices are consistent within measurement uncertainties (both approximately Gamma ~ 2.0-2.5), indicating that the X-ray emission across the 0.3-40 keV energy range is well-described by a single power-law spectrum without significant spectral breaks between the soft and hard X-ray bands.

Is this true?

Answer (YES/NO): NO